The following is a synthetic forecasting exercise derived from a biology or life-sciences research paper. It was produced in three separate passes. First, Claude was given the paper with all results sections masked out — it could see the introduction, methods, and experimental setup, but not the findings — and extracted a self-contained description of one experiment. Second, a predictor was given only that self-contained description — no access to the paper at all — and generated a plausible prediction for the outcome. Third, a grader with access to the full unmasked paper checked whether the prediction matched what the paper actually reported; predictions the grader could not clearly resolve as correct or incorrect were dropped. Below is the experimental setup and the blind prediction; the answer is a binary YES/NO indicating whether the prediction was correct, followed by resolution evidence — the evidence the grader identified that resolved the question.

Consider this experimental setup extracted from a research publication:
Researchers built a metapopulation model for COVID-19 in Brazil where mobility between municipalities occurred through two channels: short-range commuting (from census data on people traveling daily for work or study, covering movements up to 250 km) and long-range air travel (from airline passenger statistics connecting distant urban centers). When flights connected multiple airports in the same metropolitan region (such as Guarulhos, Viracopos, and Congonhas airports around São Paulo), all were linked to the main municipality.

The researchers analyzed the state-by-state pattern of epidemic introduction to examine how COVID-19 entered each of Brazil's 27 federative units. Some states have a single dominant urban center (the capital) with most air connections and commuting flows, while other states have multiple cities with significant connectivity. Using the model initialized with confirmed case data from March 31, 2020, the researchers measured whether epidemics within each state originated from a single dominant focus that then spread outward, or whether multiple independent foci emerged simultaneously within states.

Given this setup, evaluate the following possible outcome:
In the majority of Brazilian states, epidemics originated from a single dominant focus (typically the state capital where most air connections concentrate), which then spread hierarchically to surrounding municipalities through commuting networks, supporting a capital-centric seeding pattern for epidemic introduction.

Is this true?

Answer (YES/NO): NO